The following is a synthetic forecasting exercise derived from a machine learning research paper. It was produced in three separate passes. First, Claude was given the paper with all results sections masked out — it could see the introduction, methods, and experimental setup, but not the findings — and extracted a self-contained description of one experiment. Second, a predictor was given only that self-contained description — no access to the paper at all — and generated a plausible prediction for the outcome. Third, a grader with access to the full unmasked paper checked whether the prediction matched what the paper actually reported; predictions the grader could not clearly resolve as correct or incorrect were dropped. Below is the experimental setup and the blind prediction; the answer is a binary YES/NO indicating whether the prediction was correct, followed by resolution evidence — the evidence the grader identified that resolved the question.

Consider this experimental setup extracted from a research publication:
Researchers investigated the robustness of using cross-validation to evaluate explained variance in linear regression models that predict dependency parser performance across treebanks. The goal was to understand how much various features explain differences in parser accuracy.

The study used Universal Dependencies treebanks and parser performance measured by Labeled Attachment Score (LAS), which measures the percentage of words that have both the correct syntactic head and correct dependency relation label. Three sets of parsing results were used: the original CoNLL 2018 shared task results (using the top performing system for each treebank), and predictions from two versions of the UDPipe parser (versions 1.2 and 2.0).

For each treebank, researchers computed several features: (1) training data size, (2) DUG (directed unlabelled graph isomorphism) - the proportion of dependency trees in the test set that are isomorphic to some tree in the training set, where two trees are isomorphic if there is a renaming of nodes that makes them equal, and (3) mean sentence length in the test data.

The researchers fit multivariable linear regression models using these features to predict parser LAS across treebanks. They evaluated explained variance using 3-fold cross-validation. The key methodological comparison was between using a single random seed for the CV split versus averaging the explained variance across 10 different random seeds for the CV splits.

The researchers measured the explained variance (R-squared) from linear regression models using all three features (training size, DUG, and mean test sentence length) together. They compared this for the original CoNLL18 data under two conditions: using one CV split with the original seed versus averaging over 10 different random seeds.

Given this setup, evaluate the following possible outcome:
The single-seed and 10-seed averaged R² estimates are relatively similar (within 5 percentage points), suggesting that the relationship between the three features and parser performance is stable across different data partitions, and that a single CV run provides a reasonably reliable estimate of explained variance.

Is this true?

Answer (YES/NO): NO